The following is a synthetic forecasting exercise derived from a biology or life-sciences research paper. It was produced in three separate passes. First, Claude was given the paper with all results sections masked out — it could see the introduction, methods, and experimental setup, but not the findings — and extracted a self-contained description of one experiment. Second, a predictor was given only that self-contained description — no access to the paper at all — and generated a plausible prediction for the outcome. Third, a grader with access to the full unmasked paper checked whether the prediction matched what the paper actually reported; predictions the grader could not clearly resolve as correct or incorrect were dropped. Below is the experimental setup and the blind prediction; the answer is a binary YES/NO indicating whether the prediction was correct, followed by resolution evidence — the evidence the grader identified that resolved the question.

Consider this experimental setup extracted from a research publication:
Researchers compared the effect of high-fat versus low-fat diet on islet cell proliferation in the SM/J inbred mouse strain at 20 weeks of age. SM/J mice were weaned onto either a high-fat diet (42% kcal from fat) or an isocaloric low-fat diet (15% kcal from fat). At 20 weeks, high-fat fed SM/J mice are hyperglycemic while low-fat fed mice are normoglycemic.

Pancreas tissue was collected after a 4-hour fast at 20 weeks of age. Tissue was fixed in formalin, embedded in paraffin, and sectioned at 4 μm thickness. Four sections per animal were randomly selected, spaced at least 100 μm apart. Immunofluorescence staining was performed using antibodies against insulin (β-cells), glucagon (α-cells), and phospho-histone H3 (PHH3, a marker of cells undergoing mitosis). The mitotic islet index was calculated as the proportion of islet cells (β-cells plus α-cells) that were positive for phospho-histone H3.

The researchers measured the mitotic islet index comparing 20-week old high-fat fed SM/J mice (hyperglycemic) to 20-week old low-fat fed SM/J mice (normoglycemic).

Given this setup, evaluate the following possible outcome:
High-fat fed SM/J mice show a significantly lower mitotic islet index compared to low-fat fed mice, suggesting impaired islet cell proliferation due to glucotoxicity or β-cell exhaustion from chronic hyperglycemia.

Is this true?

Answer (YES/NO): NO